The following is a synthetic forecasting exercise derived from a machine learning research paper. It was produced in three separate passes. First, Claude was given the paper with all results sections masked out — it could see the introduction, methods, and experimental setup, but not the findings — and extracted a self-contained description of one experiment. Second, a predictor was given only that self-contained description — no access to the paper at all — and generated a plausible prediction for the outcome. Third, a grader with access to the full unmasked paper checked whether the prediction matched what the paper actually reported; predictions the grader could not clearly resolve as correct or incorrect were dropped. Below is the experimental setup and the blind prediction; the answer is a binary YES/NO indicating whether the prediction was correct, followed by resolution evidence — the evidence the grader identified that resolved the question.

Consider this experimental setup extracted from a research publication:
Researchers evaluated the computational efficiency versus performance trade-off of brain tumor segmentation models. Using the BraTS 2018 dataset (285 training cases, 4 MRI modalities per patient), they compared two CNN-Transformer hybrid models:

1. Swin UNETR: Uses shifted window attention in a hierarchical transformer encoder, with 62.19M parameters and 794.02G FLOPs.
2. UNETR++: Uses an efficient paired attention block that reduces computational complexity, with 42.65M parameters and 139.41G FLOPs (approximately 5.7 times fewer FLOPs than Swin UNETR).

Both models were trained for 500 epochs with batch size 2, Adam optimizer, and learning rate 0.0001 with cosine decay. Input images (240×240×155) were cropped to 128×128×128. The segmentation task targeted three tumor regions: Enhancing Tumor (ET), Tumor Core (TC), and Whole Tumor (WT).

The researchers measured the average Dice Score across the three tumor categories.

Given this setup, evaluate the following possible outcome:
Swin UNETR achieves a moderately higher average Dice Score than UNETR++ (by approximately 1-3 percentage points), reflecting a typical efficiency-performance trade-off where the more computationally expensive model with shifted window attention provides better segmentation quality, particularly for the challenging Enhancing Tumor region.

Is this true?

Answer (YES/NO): NO